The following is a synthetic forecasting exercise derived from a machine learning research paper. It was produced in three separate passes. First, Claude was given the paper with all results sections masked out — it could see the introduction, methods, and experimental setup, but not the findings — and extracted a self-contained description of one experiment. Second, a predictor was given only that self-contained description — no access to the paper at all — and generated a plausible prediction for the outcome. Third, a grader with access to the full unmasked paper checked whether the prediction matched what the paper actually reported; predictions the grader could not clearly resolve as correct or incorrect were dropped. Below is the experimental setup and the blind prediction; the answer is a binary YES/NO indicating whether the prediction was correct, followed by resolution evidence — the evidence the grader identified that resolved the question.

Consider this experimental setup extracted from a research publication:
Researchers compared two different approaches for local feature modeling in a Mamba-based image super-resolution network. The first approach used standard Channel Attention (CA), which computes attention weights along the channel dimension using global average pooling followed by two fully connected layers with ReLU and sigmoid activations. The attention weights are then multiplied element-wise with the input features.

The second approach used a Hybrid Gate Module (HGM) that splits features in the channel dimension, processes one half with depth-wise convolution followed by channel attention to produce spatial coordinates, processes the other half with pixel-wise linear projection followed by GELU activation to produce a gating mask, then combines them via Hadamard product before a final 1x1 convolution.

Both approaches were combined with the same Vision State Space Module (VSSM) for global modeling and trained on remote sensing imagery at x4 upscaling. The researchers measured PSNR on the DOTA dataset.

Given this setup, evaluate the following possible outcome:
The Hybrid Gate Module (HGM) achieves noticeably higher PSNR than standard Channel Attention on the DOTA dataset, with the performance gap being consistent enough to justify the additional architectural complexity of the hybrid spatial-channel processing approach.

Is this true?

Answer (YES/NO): NO